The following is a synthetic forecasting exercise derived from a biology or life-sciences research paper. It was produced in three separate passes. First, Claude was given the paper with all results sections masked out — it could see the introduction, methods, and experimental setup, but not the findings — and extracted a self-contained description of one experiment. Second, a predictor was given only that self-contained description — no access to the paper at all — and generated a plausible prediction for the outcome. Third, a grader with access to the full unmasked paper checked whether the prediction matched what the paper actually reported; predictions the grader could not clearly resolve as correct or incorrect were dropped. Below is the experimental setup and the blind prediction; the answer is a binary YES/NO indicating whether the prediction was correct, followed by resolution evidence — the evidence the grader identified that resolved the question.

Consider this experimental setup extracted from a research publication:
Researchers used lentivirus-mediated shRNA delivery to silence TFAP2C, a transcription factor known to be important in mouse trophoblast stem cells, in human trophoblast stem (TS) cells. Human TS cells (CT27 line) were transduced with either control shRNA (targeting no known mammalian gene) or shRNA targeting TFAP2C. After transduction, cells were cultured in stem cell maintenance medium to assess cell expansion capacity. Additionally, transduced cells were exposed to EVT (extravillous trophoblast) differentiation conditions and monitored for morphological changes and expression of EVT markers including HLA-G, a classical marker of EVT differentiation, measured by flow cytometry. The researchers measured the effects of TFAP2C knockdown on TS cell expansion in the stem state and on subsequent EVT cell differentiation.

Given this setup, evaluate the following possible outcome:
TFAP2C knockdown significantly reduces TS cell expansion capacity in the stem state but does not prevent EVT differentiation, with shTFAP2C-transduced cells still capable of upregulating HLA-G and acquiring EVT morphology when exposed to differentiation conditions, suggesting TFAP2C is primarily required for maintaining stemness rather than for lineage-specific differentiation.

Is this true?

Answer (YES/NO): NO